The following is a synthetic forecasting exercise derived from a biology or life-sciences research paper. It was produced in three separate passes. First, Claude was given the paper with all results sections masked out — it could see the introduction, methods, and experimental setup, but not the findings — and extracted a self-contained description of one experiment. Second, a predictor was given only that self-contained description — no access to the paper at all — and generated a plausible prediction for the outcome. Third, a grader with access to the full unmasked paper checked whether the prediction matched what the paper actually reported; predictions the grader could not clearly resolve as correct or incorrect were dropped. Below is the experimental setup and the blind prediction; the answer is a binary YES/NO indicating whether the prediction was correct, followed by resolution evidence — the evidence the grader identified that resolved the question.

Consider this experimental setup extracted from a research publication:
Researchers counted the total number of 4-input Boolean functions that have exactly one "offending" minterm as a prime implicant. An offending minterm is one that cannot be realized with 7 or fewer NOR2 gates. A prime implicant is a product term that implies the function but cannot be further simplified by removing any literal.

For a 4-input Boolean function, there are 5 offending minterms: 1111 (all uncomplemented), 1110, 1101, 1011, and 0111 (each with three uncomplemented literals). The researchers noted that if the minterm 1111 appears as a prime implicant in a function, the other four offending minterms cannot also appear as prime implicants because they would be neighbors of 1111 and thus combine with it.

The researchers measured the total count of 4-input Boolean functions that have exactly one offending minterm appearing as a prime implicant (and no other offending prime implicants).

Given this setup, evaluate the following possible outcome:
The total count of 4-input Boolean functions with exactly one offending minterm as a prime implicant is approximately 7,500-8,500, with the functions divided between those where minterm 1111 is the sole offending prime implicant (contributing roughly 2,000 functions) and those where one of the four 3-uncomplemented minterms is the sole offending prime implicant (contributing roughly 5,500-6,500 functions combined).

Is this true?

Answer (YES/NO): YES